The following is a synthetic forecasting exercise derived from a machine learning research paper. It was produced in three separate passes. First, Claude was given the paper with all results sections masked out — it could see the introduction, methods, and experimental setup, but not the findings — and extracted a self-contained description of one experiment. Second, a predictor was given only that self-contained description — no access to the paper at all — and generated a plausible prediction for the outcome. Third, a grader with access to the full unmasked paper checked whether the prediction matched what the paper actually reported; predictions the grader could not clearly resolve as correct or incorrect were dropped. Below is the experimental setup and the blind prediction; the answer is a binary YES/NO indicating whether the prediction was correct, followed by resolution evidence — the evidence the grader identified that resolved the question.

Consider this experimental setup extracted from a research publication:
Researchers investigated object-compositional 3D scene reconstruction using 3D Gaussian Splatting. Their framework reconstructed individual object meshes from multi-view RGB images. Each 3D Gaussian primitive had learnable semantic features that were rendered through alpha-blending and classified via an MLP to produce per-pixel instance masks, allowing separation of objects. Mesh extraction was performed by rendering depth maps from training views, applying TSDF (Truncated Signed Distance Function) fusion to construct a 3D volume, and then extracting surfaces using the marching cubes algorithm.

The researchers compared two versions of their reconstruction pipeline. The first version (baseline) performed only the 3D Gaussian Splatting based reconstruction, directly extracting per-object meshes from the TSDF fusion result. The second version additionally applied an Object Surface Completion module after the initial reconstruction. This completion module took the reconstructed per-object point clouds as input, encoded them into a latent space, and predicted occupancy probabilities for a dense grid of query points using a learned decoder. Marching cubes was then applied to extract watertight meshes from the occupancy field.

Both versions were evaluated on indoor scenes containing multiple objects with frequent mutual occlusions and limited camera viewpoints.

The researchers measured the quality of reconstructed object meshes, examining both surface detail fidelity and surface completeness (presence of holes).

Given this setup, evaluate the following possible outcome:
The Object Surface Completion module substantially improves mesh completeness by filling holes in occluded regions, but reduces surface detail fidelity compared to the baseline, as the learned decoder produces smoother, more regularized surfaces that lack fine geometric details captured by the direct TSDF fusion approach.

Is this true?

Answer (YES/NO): NO